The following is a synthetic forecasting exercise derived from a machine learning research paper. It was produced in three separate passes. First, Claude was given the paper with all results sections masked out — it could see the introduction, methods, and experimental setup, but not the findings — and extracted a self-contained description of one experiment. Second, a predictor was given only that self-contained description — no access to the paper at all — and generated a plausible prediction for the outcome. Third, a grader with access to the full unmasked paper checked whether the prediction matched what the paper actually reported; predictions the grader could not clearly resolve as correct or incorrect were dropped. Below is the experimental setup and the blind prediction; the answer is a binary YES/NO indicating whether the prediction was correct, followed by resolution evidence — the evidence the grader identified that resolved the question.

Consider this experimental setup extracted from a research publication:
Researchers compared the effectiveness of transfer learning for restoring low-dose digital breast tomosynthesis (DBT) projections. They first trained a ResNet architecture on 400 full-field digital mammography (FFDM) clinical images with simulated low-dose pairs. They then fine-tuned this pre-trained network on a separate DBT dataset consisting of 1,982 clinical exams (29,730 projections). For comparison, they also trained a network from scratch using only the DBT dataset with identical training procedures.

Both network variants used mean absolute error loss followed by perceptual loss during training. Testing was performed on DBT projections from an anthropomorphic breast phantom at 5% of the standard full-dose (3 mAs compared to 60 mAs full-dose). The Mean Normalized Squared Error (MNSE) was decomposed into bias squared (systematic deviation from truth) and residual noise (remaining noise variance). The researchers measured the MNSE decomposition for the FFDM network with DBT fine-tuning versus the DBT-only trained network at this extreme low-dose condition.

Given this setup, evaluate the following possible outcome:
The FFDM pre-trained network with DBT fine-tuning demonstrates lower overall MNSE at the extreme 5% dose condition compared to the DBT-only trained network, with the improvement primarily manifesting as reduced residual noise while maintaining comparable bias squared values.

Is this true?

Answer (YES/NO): NO